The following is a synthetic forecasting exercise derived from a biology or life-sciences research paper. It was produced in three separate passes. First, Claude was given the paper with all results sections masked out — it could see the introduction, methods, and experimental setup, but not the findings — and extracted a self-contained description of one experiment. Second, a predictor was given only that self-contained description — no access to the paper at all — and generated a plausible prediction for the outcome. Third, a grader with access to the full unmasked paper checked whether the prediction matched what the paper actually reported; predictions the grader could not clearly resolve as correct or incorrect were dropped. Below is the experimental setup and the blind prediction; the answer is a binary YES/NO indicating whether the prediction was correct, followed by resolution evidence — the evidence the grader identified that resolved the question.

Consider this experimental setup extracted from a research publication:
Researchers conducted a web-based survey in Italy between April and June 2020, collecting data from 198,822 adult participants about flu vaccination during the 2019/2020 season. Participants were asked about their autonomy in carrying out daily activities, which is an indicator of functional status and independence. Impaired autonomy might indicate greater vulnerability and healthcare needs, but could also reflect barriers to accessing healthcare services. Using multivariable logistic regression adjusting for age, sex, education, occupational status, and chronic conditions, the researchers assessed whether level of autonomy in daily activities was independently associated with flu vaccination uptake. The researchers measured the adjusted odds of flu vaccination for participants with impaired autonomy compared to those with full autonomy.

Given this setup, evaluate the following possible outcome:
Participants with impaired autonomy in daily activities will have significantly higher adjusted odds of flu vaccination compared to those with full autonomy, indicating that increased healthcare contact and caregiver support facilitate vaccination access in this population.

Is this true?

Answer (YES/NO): NO